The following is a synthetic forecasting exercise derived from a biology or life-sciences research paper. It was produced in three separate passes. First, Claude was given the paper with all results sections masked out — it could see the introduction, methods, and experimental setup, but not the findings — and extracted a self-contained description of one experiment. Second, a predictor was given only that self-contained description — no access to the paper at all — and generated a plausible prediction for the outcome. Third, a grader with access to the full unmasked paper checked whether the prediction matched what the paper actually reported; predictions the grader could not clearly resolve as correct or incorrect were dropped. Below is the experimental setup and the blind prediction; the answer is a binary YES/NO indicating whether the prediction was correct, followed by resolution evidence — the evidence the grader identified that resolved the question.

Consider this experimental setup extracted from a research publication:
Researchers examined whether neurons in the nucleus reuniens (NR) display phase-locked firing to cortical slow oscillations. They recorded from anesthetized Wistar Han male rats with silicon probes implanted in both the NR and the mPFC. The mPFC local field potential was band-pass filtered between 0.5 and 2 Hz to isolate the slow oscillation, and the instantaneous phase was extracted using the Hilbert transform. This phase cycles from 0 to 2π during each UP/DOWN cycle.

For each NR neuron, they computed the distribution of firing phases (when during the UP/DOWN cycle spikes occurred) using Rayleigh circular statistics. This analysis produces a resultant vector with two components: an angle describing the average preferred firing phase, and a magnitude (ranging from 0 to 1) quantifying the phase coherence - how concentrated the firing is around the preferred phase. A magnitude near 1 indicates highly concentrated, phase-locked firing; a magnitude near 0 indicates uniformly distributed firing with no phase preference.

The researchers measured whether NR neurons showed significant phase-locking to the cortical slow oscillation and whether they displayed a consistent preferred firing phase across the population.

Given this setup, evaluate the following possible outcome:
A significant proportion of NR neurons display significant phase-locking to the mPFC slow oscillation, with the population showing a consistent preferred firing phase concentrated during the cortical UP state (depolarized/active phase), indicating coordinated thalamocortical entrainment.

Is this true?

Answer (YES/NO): YES